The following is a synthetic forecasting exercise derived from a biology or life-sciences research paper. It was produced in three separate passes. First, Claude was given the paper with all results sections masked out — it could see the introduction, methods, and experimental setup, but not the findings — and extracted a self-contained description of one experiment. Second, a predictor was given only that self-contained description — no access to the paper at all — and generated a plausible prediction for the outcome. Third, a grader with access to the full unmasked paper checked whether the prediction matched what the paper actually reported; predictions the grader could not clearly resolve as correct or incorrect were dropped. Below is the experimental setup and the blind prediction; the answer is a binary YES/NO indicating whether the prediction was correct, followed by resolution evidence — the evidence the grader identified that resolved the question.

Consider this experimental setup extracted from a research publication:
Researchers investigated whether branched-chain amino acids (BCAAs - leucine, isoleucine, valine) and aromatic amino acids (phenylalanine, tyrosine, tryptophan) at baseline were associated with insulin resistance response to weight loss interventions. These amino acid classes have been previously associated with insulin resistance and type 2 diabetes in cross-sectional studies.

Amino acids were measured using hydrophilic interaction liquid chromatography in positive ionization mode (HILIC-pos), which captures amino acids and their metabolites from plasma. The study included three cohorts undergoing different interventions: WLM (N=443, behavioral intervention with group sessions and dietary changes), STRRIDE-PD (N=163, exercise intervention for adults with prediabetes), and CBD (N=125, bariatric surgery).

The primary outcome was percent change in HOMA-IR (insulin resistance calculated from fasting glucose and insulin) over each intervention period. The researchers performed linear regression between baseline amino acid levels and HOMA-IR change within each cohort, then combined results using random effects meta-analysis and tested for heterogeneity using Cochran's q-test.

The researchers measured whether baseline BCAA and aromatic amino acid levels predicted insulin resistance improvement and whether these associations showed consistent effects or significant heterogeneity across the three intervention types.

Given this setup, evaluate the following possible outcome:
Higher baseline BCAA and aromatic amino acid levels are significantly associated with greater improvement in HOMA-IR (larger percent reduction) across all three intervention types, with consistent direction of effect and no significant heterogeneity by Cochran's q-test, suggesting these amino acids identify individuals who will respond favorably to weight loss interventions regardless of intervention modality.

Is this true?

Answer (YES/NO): NO